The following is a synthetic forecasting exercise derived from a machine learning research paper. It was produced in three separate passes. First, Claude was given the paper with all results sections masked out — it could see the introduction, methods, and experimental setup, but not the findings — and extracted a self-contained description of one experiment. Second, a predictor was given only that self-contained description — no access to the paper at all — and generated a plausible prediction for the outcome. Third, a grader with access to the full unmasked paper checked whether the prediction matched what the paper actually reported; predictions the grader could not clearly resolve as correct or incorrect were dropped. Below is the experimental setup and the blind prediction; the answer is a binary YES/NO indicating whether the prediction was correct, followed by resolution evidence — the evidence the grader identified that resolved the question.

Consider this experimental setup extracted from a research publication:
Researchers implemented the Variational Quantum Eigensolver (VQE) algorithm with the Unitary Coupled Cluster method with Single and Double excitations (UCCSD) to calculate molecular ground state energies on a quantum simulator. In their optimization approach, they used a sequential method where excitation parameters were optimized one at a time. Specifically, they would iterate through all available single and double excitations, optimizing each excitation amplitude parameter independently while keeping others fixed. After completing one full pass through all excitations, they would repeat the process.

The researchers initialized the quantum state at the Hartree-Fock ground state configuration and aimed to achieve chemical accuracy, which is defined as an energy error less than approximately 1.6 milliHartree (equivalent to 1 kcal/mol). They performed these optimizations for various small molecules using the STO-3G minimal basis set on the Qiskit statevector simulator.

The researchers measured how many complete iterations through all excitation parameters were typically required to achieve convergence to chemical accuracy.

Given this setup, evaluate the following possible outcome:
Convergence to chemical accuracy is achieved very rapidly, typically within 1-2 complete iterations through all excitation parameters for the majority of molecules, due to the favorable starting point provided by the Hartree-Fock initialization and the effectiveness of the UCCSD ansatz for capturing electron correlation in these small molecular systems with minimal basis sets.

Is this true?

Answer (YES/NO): NO